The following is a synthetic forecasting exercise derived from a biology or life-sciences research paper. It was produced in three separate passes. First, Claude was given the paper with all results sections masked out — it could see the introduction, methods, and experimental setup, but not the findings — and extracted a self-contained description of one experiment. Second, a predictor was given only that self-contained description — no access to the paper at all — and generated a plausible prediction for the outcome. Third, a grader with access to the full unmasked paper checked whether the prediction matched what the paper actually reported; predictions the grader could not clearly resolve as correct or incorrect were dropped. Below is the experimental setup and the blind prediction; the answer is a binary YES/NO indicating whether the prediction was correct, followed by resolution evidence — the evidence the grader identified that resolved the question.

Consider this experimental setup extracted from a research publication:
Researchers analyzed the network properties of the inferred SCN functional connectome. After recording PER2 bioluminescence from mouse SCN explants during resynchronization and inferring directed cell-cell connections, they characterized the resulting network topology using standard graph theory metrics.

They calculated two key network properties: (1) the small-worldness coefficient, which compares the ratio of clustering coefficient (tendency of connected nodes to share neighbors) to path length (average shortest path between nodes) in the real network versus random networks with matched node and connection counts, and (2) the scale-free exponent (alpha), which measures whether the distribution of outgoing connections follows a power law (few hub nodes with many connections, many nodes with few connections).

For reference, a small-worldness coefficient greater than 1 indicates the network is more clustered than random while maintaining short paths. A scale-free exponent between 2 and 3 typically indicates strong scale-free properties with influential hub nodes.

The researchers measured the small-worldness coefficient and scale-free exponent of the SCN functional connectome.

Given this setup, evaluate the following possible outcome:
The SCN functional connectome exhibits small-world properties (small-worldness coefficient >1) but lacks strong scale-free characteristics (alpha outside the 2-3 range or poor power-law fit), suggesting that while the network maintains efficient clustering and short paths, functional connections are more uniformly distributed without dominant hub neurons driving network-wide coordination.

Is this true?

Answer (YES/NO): NO